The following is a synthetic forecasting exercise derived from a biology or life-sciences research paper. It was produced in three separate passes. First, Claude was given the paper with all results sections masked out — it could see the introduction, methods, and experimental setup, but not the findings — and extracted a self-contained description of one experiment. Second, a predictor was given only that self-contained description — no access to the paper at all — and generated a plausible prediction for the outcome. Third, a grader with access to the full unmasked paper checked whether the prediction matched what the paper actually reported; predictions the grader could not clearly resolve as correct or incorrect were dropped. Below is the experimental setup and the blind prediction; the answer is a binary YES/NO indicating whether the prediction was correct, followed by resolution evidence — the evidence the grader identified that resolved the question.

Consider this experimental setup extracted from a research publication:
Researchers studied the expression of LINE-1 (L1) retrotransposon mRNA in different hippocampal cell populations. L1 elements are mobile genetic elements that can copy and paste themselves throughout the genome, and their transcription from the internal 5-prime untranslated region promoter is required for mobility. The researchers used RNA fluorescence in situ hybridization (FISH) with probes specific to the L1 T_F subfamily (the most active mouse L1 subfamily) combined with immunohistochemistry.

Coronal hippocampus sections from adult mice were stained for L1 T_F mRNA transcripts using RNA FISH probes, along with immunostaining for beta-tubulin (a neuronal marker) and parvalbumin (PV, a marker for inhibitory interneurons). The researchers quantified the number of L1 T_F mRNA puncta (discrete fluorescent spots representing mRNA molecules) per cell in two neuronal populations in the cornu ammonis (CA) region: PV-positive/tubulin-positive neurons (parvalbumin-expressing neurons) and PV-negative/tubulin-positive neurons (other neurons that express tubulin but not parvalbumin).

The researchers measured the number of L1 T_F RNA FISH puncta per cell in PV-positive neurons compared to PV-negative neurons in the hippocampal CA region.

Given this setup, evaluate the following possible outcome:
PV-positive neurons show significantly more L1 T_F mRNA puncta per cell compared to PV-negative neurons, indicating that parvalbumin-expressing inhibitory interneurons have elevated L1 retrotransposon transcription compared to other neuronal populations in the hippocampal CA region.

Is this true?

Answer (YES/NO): YES